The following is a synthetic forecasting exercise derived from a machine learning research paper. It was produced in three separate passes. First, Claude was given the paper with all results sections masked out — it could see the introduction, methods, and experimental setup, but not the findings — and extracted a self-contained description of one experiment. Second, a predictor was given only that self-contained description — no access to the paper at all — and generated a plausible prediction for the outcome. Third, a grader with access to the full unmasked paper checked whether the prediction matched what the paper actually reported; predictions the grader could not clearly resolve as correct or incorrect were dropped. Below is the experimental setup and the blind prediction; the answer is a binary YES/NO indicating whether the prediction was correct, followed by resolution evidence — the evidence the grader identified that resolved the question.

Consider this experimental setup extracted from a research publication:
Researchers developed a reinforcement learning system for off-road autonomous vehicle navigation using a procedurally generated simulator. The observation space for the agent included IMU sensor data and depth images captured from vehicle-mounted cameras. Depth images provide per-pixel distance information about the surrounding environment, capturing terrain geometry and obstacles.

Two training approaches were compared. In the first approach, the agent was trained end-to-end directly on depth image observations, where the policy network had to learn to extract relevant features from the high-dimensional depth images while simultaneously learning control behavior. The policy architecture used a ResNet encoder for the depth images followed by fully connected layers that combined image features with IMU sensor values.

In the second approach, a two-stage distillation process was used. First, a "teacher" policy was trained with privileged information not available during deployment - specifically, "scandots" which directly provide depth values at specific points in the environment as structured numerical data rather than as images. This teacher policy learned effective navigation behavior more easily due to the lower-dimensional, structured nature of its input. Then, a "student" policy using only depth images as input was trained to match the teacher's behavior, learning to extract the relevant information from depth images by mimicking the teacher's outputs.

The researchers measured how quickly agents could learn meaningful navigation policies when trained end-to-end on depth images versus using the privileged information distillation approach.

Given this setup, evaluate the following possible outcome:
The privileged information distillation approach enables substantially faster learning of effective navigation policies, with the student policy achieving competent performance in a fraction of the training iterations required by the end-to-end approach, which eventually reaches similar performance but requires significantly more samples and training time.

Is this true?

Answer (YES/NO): NO